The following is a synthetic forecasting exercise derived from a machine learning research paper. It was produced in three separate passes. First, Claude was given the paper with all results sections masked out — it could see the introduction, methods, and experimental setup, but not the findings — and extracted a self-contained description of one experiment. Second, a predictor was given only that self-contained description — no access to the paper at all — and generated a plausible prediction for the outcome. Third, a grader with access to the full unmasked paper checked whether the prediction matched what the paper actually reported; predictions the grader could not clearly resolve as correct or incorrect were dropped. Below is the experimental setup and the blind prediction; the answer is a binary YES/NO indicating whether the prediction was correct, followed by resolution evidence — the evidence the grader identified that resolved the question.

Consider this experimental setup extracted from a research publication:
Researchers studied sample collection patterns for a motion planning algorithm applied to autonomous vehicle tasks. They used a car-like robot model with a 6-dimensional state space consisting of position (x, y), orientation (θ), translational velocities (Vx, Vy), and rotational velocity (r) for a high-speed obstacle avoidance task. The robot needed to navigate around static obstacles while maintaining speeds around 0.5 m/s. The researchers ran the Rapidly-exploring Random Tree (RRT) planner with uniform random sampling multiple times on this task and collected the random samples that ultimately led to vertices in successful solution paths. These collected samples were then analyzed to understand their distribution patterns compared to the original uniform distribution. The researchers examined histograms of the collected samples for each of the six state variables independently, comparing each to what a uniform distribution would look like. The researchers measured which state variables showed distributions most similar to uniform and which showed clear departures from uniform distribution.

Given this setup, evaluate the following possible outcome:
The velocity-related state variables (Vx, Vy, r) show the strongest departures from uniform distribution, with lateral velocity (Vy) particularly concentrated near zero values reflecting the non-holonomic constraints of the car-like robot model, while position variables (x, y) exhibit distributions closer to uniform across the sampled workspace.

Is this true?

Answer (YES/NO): NO